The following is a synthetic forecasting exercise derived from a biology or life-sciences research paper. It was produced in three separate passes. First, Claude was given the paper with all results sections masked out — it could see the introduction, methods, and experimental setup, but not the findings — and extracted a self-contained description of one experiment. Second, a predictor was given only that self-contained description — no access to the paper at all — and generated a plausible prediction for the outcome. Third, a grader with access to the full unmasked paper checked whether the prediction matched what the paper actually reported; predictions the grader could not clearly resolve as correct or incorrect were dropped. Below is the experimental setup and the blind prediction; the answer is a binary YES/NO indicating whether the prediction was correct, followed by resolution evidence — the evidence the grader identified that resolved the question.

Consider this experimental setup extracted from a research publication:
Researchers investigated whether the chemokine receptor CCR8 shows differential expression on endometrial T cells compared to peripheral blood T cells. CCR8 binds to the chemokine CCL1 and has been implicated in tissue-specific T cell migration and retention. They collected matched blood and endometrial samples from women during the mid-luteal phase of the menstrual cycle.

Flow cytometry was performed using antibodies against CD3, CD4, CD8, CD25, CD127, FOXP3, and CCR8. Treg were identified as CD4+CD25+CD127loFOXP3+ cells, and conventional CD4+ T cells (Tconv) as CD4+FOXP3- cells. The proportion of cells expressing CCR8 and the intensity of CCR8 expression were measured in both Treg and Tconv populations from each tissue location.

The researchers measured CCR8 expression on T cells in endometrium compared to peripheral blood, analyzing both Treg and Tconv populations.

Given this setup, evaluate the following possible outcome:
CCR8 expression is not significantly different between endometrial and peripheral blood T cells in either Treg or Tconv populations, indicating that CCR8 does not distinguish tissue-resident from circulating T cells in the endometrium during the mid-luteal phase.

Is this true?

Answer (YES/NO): NO